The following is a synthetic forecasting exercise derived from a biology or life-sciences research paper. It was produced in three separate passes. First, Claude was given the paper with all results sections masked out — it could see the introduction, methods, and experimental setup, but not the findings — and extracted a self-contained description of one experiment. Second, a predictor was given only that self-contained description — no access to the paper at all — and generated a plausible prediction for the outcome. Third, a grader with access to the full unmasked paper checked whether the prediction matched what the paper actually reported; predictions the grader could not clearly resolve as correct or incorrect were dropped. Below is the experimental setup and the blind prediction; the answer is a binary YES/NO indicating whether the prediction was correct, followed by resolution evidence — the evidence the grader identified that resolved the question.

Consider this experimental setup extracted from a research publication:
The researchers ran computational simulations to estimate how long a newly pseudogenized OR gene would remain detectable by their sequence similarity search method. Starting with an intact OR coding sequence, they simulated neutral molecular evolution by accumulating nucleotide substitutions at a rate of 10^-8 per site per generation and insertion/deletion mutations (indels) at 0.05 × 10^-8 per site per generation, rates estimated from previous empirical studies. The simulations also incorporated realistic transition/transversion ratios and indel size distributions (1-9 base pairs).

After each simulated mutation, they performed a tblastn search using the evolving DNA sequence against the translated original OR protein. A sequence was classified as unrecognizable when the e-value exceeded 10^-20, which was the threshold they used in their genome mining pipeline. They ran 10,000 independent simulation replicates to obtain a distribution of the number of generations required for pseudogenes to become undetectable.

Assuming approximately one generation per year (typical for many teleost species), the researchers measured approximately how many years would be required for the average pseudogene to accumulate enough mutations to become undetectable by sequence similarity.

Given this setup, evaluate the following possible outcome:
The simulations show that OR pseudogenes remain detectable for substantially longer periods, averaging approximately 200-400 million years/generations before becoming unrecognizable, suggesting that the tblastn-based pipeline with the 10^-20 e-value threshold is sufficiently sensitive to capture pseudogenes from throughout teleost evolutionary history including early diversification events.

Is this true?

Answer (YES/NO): NO